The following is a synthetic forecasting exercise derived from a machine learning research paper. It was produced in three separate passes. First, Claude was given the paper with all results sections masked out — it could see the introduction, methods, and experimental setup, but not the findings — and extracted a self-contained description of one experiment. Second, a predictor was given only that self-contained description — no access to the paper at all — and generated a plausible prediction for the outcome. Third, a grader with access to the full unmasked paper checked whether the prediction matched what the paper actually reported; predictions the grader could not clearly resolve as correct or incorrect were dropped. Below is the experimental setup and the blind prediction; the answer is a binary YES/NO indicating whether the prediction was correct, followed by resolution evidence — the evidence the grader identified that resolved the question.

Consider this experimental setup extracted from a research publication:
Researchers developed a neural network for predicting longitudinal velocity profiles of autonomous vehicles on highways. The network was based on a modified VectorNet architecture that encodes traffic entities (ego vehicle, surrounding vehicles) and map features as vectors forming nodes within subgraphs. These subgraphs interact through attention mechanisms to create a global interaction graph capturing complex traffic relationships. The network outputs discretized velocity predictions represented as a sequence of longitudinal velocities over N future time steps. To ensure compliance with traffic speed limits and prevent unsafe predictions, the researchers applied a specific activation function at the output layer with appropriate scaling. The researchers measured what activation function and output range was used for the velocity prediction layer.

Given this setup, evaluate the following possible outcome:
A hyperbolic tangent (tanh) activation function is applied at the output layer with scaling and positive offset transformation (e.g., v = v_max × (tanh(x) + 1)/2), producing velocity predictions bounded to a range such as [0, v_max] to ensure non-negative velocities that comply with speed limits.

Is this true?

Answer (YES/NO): NO